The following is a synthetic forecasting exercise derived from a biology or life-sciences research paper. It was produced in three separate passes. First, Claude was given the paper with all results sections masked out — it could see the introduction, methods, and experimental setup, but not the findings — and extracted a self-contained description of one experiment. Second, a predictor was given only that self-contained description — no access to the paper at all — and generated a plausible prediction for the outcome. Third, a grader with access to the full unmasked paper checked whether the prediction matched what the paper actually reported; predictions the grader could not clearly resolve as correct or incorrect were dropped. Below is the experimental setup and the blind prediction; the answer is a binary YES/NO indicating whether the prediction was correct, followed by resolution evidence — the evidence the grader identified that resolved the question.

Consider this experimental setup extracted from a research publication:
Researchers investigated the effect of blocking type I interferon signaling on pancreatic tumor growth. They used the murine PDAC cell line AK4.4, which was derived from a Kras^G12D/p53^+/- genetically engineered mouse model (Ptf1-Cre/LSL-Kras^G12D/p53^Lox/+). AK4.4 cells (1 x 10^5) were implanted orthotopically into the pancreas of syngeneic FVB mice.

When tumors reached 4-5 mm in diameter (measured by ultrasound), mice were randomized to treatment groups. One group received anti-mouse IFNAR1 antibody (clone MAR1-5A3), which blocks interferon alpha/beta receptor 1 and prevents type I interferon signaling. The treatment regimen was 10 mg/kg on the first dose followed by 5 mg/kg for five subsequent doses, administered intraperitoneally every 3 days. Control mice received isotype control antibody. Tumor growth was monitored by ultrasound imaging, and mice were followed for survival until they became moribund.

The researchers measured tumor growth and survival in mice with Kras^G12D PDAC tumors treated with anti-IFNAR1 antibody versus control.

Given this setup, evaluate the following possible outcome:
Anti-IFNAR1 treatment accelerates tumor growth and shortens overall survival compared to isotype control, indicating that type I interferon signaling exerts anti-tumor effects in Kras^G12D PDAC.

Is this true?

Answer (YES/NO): NO